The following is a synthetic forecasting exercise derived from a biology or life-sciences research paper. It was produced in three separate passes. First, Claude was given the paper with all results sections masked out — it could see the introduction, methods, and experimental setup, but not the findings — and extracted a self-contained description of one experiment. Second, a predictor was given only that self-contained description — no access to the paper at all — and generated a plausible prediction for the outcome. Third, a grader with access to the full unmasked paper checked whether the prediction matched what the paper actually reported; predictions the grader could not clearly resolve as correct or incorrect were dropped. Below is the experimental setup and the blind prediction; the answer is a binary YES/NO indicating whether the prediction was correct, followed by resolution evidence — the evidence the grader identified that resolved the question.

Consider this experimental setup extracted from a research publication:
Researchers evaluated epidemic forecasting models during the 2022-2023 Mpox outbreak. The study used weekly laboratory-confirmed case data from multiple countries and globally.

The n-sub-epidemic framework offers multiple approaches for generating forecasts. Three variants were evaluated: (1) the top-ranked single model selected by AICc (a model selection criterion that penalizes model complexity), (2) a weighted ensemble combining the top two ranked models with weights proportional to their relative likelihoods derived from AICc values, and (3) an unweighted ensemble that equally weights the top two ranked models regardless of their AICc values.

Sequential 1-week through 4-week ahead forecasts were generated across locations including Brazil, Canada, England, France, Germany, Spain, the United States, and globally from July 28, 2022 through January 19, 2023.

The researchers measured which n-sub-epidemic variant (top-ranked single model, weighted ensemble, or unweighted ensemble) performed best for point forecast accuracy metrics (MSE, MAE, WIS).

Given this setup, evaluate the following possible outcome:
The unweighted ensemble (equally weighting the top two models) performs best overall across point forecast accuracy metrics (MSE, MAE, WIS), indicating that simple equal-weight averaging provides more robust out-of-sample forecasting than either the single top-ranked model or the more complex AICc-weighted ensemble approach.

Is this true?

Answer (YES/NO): NO